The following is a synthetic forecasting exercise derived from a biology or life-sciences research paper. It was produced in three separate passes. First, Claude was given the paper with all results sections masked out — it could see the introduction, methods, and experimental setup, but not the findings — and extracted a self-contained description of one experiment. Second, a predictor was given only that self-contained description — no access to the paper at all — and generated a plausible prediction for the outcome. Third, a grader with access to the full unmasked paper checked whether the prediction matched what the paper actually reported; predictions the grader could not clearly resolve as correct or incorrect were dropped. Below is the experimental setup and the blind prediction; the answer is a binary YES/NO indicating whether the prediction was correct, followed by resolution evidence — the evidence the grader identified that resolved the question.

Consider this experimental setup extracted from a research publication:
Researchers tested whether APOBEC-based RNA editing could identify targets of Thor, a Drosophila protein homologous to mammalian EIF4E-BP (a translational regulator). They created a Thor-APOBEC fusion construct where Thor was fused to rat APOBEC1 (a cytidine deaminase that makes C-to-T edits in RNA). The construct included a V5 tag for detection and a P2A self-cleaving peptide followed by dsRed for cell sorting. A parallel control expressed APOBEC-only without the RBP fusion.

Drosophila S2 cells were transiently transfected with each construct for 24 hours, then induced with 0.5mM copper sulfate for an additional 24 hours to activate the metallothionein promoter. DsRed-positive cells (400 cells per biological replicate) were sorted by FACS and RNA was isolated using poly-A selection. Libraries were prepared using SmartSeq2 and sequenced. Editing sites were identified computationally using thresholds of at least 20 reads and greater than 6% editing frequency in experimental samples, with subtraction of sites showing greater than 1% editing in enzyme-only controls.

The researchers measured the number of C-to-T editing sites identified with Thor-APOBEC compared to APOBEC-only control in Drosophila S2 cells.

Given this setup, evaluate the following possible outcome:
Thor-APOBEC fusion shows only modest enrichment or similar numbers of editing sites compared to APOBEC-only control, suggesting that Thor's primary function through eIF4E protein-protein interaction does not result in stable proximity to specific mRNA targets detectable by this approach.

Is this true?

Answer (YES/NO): YES